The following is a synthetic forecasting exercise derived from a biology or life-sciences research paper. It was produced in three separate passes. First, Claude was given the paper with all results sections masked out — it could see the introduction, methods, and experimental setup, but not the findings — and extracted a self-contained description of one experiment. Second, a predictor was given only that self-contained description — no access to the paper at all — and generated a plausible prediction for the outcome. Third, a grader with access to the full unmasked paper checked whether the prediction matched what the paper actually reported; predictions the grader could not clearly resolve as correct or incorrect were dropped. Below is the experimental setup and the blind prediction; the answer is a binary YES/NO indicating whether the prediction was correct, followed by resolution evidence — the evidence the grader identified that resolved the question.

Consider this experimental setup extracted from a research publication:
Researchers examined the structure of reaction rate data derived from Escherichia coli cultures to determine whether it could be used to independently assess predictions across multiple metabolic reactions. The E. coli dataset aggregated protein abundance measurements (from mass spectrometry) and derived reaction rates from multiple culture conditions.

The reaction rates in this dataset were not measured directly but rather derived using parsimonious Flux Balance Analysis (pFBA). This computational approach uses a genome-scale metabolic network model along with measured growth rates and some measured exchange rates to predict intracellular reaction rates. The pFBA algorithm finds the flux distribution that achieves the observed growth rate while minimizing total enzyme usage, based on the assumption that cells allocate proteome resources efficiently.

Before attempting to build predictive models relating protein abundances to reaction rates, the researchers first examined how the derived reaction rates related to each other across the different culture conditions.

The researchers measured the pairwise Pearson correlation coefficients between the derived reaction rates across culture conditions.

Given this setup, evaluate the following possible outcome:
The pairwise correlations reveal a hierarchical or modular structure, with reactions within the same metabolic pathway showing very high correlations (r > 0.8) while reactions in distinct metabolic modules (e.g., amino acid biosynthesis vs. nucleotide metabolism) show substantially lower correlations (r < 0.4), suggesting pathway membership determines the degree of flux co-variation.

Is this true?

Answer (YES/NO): NO